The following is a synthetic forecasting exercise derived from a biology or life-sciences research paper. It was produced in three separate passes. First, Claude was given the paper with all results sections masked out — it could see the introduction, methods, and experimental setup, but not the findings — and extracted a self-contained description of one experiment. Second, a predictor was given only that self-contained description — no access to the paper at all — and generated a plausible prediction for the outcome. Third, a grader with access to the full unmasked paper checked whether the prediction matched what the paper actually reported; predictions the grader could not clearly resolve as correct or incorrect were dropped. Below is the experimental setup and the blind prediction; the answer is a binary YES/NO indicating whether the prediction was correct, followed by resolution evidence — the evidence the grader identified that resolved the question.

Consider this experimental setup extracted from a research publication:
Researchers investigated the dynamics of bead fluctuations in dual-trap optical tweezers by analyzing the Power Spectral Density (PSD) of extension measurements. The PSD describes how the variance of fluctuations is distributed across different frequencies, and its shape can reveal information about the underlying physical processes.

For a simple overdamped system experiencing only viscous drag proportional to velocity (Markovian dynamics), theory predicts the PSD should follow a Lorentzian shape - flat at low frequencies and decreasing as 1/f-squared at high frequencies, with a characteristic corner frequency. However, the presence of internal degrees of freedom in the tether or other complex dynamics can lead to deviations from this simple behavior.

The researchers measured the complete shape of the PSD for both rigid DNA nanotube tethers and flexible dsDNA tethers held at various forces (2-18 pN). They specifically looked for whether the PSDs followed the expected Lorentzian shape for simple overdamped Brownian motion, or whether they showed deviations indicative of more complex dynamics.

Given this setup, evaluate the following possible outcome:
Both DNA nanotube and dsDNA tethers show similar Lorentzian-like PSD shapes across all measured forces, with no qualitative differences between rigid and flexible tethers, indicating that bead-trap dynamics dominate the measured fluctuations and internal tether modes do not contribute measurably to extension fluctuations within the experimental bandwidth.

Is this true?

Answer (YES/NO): NO